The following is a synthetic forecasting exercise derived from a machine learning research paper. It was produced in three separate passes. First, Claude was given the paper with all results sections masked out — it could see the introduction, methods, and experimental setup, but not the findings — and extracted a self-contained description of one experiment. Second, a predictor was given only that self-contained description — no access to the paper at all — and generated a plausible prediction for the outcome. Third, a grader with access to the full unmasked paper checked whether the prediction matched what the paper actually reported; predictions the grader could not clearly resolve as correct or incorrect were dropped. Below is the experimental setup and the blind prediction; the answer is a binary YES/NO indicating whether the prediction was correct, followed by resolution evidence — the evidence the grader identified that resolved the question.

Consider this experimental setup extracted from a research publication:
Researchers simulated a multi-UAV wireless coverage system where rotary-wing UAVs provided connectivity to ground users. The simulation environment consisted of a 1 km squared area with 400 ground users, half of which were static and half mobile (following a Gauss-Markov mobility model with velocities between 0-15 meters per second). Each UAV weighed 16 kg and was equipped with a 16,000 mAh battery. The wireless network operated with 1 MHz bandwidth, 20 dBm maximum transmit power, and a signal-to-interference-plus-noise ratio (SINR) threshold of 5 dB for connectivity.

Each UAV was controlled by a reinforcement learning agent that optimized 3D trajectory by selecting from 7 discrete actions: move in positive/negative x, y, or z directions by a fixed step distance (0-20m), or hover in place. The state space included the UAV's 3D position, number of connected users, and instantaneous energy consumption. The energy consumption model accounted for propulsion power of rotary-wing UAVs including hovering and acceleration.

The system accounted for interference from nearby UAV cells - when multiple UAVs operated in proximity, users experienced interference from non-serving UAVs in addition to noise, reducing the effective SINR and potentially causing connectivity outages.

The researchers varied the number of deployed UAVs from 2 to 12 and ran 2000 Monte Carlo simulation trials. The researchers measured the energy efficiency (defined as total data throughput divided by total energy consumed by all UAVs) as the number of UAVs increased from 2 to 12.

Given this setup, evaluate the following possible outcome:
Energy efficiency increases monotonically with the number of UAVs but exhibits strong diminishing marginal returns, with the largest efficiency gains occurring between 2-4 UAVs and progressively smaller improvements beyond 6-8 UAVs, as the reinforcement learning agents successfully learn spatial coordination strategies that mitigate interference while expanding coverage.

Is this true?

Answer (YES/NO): NO